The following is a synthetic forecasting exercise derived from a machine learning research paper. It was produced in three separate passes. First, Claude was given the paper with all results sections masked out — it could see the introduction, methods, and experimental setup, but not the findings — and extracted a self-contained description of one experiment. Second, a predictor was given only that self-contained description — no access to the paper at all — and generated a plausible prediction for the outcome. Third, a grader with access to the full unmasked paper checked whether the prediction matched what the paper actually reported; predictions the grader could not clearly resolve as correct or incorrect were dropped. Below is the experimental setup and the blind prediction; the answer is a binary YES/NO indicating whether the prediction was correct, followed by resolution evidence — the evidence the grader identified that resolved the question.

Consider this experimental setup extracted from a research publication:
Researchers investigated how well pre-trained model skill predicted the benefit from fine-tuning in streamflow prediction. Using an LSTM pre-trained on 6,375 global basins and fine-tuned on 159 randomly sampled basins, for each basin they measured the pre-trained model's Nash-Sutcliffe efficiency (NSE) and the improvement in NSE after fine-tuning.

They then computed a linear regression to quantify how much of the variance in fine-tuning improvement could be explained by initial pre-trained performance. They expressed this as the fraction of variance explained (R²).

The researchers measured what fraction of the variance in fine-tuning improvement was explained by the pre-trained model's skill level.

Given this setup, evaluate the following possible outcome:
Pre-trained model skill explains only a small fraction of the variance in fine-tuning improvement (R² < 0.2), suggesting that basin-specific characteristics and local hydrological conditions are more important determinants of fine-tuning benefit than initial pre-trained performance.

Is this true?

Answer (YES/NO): YES